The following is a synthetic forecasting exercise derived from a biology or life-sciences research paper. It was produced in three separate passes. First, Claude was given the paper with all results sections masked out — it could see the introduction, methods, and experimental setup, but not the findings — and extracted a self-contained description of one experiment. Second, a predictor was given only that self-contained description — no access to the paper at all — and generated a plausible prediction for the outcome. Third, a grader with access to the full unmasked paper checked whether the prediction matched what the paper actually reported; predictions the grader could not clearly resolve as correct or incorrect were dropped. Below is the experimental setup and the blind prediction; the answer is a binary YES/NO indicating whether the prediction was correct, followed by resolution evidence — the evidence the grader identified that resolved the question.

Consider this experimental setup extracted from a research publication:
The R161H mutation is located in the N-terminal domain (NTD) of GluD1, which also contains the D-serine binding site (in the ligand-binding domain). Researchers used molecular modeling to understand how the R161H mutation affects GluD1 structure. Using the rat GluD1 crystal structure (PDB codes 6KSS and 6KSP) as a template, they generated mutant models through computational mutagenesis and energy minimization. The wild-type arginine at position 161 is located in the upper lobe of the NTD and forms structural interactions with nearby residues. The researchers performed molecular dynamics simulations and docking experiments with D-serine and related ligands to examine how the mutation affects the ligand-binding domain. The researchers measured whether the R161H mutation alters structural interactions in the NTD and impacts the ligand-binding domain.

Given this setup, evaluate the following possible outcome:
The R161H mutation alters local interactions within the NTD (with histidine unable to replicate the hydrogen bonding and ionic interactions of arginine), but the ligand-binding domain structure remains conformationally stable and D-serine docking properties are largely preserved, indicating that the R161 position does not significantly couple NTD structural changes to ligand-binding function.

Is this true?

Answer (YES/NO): NO